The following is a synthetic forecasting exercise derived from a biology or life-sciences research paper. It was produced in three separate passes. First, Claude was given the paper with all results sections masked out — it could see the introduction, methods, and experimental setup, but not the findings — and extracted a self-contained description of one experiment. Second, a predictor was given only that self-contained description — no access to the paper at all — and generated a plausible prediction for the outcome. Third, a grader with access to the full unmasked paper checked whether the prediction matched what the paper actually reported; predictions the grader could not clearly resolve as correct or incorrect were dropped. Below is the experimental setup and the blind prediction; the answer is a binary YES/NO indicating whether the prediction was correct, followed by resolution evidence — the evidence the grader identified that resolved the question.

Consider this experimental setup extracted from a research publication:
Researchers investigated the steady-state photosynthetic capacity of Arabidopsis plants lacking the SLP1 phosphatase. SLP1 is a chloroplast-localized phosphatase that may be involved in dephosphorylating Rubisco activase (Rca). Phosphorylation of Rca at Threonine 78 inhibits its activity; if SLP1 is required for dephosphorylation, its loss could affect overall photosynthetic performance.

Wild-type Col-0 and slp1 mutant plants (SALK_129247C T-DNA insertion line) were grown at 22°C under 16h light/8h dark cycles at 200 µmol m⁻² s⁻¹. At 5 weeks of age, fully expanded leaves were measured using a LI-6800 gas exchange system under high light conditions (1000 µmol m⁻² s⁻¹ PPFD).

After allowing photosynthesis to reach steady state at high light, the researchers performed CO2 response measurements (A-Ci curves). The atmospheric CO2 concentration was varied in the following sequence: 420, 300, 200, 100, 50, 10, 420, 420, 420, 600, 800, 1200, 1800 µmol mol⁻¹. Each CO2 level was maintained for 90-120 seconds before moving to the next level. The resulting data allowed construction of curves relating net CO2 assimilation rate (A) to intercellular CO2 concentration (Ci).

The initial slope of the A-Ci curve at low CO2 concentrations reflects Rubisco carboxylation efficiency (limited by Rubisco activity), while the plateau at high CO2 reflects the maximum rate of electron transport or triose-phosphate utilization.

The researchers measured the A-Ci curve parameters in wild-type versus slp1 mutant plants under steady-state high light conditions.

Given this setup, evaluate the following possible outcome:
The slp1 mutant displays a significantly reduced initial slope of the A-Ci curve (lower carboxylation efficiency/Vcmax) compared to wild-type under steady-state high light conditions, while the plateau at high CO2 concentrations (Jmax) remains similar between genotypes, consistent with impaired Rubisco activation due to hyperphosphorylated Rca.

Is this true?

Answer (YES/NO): NO